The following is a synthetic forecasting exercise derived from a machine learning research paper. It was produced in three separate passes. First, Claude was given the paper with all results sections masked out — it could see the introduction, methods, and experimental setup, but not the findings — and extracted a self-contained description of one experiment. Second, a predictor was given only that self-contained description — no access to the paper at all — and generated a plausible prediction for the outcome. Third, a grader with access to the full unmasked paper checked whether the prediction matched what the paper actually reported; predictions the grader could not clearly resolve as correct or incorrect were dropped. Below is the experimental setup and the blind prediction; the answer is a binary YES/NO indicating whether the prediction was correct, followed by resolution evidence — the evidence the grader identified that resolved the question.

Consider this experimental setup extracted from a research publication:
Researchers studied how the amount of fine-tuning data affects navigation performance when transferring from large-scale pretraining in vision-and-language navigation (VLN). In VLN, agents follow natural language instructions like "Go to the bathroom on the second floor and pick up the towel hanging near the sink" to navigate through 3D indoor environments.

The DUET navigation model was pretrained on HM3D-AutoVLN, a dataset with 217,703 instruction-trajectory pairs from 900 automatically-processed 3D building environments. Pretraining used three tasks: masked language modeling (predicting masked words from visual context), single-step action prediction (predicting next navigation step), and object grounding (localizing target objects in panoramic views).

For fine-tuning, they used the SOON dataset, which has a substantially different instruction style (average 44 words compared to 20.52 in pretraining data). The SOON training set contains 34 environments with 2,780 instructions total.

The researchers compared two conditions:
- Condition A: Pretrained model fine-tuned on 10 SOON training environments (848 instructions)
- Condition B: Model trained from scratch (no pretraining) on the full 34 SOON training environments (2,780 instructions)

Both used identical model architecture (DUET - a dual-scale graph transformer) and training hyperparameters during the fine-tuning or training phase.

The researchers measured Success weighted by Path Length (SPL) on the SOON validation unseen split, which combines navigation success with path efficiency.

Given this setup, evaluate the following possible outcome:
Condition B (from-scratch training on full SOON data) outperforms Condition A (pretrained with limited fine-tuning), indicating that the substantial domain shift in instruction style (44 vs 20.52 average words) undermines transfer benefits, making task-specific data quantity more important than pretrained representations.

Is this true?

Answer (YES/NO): NO